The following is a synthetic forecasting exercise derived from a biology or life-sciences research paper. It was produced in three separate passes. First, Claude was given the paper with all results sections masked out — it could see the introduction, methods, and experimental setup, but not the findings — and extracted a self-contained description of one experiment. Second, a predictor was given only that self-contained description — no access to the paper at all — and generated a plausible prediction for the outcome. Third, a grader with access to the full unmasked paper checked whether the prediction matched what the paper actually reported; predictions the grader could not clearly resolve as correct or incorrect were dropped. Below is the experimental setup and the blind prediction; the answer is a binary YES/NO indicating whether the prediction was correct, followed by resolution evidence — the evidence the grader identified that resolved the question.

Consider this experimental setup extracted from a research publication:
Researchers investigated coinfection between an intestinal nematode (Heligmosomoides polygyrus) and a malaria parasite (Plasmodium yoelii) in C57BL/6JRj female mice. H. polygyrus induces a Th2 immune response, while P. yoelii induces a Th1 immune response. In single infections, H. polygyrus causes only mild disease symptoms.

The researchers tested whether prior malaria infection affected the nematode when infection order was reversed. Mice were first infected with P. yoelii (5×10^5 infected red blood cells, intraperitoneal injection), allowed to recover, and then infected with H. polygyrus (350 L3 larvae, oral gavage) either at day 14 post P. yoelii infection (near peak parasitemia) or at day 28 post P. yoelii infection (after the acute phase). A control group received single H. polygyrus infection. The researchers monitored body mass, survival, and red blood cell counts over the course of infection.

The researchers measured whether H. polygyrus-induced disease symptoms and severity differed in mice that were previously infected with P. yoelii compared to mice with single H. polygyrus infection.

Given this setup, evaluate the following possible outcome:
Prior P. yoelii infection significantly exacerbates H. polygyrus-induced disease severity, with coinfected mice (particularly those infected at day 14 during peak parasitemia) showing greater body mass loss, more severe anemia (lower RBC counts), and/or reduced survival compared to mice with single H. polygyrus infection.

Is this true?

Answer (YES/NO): NO